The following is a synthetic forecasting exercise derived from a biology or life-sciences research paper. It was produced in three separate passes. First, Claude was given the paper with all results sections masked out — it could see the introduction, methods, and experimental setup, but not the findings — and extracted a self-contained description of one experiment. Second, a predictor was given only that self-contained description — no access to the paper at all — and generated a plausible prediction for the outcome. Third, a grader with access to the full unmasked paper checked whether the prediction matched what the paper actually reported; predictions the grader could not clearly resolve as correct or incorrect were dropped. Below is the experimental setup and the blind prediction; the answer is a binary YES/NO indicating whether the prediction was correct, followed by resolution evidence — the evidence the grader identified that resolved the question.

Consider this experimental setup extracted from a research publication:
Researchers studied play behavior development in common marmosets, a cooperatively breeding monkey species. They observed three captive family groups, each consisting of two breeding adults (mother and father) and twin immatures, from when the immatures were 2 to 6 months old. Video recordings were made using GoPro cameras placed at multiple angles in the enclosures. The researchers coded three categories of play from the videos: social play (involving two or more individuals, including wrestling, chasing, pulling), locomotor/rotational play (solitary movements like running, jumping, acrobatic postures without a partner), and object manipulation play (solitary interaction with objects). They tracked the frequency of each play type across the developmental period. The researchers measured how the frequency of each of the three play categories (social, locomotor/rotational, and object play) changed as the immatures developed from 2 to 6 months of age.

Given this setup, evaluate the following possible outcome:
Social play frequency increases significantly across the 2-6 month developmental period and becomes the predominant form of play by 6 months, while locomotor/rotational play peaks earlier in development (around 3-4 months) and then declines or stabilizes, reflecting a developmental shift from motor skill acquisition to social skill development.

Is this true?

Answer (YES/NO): NO